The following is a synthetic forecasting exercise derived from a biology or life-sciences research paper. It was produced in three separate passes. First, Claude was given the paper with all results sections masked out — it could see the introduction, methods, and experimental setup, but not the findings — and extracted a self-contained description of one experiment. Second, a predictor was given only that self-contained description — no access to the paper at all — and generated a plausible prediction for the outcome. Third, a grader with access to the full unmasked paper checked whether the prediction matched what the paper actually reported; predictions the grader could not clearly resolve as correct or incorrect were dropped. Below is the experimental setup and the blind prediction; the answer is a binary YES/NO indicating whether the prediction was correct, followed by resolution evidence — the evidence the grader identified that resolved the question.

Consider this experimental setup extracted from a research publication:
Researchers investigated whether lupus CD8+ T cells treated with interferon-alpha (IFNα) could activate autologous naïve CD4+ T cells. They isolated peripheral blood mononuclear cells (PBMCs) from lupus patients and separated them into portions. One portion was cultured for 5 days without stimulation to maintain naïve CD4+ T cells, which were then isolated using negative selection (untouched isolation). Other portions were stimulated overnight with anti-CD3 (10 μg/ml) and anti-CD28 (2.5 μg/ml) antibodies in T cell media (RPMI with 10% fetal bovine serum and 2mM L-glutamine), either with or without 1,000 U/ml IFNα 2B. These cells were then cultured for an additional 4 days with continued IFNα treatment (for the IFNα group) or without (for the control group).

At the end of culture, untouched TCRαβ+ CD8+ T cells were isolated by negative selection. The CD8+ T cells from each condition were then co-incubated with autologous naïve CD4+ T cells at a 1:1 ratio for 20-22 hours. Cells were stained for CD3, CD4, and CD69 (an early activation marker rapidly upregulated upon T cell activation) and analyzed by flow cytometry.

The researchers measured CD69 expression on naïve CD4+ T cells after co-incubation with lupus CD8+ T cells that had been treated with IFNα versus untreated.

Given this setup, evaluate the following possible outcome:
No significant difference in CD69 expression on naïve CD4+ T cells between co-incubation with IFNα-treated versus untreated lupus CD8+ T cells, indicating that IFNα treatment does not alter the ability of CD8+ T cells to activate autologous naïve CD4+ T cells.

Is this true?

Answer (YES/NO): NO